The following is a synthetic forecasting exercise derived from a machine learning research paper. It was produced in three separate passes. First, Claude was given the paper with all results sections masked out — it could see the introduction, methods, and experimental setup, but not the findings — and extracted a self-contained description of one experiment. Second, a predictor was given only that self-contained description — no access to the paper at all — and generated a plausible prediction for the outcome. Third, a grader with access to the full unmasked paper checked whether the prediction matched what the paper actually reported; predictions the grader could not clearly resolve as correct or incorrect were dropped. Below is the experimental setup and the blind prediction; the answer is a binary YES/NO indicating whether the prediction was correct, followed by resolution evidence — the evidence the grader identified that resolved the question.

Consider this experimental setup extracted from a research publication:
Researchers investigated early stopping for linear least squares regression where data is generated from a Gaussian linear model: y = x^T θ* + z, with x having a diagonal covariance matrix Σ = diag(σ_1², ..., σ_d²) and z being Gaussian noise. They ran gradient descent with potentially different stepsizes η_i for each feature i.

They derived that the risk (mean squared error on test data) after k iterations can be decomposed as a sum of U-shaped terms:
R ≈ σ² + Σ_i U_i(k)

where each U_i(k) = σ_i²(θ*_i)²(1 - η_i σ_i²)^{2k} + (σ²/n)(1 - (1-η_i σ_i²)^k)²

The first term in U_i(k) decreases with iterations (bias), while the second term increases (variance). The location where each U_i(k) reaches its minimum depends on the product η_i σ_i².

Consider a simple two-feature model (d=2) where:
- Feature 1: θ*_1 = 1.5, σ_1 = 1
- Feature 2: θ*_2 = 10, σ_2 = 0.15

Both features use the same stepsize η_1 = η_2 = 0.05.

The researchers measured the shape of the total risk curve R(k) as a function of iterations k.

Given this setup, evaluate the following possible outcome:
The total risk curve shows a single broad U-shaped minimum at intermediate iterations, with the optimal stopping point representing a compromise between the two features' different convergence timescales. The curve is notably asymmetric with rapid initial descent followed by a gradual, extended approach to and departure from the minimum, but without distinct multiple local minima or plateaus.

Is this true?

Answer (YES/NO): NO